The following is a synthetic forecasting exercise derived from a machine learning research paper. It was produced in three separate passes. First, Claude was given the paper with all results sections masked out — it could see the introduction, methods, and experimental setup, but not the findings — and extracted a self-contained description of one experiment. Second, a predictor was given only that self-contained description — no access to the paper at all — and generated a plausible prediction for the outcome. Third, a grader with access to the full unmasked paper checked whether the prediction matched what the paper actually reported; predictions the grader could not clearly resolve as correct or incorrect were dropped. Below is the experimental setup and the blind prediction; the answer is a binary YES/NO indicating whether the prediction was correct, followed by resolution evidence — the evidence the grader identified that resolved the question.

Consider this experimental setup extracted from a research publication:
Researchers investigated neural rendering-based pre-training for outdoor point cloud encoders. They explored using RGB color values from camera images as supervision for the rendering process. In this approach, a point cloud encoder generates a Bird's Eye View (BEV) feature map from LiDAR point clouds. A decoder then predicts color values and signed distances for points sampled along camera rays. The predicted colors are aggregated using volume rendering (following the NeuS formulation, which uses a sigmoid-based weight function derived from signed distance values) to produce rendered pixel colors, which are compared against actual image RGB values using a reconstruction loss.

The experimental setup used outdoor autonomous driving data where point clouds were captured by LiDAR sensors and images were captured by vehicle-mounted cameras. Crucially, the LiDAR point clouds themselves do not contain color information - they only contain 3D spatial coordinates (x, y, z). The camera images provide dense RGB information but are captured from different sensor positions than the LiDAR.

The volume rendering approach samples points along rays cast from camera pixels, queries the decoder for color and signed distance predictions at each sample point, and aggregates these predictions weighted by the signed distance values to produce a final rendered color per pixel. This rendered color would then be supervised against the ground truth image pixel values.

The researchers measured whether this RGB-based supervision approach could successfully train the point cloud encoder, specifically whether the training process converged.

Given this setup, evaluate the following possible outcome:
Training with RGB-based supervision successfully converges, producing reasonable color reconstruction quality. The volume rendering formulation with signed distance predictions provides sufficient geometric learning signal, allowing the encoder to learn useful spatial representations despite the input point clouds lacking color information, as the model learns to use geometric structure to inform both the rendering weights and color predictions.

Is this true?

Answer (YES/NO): NO